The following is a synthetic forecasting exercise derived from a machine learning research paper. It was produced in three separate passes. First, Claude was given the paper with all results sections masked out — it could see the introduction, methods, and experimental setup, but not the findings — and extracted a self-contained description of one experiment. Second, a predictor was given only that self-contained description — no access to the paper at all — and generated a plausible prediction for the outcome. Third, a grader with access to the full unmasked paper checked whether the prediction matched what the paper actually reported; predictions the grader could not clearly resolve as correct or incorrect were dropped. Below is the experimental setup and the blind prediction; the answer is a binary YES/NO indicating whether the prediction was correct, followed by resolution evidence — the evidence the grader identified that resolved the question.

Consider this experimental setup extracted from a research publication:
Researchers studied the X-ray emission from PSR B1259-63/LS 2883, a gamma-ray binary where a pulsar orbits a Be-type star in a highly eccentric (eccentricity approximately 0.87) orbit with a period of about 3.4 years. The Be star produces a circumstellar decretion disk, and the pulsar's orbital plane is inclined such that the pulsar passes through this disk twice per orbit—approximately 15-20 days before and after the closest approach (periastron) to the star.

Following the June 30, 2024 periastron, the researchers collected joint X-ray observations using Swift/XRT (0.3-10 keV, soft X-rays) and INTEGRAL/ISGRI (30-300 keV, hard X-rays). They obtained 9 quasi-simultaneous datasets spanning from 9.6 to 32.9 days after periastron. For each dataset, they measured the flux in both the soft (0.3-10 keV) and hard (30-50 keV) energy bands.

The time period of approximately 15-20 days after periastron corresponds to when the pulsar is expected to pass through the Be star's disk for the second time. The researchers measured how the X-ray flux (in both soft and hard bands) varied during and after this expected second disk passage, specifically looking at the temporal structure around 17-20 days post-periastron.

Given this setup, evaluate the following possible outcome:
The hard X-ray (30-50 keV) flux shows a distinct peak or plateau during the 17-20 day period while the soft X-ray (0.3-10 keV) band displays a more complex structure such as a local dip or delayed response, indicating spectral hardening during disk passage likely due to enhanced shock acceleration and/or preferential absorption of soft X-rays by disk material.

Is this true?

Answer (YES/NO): NO